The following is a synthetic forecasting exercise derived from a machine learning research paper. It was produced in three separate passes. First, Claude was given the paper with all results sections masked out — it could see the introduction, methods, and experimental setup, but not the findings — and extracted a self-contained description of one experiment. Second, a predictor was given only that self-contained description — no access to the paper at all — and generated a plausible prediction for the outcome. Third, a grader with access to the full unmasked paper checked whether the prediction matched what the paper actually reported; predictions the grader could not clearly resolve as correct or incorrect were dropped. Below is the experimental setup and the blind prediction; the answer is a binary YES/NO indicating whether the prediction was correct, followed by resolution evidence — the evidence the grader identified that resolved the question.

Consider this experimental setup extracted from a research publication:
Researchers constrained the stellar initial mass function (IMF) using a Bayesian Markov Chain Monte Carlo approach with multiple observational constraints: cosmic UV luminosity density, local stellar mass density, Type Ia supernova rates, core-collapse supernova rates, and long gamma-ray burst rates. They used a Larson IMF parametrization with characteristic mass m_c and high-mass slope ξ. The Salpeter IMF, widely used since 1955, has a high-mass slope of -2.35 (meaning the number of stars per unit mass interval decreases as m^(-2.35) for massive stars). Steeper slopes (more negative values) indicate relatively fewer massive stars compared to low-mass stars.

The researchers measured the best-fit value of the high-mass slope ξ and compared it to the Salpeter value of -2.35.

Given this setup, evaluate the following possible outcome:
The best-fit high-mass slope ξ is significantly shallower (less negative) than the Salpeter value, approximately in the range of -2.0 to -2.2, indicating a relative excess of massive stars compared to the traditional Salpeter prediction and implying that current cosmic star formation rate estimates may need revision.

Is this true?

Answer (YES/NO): NO